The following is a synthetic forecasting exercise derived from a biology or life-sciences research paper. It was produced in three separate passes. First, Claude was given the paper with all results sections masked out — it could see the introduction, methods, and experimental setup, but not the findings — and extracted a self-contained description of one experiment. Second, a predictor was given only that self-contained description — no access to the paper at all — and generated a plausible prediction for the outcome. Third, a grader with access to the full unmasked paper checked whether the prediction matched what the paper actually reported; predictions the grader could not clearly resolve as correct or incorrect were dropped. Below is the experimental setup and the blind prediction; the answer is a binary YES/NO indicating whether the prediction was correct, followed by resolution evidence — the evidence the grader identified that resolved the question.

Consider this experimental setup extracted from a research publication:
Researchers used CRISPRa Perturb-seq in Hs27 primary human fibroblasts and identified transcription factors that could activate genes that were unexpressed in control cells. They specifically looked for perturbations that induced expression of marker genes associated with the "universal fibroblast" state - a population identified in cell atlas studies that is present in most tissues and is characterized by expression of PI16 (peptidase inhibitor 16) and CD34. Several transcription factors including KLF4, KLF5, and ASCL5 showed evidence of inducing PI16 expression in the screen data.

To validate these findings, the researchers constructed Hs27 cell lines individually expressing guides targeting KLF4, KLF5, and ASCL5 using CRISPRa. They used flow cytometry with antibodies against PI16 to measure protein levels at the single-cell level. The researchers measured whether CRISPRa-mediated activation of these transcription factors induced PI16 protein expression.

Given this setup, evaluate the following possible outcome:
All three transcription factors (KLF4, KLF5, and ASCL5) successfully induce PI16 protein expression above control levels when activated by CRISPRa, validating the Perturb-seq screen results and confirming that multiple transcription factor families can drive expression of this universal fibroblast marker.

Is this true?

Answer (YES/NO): YES